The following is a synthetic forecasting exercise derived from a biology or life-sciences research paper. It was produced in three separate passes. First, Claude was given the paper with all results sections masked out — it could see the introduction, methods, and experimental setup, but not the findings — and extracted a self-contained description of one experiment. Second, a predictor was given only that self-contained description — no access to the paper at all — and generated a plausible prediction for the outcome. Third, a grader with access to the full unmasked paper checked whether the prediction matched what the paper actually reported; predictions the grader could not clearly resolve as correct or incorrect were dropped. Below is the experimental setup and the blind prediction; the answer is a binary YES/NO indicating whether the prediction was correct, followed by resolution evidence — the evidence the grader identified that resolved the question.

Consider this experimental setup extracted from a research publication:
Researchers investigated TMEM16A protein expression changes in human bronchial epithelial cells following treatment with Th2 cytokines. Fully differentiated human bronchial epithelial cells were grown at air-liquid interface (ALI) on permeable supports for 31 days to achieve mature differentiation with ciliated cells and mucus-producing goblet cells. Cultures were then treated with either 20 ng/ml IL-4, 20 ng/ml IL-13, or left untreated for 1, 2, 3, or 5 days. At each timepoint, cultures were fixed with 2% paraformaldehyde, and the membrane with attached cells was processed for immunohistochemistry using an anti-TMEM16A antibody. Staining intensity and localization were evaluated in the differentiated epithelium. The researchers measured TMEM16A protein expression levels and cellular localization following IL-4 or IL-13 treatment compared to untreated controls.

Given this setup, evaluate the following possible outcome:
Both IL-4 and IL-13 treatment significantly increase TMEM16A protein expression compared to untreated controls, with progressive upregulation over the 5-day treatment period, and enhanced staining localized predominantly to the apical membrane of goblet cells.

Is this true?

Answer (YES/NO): NO